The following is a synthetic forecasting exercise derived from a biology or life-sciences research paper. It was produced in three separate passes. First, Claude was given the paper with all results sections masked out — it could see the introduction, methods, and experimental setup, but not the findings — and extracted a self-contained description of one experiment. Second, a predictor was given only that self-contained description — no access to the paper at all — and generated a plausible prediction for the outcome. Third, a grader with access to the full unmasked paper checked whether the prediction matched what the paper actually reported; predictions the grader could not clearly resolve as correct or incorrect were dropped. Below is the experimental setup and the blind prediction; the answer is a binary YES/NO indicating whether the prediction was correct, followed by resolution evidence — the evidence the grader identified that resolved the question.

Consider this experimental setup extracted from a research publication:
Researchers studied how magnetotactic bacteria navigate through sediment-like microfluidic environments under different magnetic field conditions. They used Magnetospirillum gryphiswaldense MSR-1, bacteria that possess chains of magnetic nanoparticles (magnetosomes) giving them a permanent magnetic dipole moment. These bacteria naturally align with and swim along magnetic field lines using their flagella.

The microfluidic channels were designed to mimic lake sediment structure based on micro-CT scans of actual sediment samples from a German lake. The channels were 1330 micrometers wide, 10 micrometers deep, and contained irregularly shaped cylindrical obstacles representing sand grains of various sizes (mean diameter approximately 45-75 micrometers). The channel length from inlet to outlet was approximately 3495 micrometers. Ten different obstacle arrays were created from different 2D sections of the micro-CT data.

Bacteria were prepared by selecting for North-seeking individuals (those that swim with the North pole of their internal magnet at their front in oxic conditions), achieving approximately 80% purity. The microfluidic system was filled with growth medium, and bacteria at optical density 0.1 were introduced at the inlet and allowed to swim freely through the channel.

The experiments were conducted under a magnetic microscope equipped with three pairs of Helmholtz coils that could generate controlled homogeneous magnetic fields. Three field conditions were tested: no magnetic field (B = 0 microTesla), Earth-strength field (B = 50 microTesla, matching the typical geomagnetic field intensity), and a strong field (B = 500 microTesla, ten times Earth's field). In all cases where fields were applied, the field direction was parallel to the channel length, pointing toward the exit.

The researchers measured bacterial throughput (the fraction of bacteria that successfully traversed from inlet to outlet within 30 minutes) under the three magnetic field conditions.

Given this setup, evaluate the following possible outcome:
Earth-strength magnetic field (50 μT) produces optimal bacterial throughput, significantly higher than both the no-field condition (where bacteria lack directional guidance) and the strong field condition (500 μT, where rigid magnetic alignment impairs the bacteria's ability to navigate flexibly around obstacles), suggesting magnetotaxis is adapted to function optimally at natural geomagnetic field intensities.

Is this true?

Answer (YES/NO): YES